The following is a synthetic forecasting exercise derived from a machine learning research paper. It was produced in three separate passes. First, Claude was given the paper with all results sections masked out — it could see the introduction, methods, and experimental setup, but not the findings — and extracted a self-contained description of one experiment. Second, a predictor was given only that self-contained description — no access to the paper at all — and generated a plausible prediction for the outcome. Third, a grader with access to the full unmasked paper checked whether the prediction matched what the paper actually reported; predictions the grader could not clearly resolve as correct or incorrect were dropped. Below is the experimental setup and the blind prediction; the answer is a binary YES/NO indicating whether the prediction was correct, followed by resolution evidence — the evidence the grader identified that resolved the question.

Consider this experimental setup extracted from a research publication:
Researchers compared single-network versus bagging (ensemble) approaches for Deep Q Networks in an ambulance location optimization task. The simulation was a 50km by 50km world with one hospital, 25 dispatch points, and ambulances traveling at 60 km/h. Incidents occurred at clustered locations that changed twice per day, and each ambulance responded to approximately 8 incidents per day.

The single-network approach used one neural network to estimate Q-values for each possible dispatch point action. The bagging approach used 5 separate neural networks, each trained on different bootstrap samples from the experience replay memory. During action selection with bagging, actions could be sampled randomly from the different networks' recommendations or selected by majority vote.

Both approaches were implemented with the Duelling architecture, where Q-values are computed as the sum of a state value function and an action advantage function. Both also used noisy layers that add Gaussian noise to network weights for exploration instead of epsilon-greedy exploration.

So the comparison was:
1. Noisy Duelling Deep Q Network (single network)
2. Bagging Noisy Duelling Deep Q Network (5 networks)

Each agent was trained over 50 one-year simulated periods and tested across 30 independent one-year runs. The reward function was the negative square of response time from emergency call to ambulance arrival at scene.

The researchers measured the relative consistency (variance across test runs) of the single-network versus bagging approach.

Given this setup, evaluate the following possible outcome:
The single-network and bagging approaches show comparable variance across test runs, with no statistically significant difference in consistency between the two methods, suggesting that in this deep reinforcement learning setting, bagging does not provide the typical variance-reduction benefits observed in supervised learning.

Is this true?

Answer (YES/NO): NO